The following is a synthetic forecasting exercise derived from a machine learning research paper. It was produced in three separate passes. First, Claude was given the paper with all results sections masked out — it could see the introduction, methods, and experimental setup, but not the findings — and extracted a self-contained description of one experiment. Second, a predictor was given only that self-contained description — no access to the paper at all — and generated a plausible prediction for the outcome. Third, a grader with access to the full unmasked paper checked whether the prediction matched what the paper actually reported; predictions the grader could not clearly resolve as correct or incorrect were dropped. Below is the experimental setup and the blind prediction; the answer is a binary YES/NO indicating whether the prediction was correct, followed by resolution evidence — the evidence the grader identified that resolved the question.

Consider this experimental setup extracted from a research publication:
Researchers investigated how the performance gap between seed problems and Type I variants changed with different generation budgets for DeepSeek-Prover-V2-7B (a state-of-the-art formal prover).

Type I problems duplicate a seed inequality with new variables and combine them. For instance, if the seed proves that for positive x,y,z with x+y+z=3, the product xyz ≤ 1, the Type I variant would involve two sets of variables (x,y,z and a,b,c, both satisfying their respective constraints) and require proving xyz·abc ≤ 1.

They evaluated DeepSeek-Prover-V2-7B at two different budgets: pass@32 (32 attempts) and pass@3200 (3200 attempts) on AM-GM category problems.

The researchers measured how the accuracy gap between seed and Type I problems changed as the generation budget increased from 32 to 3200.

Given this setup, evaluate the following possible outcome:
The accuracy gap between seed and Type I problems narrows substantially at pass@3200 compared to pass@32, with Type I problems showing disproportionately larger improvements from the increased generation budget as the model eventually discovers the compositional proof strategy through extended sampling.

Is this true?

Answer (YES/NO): NO